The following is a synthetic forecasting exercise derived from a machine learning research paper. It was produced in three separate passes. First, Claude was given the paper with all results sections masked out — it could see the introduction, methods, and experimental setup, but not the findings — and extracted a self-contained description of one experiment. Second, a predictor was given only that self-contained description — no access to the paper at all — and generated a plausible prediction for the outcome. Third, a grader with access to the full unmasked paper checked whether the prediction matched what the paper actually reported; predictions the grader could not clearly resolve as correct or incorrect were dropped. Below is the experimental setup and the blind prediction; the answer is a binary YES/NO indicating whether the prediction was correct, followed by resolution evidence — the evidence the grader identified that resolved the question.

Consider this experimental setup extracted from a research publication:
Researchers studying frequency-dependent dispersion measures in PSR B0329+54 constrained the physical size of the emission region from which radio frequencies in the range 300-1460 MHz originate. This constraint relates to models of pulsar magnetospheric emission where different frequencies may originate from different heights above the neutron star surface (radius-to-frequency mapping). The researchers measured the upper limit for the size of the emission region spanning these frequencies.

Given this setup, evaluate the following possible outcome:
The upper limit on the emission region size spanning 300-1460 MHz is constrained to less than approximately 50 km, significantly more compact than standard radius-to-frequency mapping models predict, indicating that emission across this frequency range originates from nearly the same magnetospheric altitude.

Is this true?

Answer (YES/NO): NO